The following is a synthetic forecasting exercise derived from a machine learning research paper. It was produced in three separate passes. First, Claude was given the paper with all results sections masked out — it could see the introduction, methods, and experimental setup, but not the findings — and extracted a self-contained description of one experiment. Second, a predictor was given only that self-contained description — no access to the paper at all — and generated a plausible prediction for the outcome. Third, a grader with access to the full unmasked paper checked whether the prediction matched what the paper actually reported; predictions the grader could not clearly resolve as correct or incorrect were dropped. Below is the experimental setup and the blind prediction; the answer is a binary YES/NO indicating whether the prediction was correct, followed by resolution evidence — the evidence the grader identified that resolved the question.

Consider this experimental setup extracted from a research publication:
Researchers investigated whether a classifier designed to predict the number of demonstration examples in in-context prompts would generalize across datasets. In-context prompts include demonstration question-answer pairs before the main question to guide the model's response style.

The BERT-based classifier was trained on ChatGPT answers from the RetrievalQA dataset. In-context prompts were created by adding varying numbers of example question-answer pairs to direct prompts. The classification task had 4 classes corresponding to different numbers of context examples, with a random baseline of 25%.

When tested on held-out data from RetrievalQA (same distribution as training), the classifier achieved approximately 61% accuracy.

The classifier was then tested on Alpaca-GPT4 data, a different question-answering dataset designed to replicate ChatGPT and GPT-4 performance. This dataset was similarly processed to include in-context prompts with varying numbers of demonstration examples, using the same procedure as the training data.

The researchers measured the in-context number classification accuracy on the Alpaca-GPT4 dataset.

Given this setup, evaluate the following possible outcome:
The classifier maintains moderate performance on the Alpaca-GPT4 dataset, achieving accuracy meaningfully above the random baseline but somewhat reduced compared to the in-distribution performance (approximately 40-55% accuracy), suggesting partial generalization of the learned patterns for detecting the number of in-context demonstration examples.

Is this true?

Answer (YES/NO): NO